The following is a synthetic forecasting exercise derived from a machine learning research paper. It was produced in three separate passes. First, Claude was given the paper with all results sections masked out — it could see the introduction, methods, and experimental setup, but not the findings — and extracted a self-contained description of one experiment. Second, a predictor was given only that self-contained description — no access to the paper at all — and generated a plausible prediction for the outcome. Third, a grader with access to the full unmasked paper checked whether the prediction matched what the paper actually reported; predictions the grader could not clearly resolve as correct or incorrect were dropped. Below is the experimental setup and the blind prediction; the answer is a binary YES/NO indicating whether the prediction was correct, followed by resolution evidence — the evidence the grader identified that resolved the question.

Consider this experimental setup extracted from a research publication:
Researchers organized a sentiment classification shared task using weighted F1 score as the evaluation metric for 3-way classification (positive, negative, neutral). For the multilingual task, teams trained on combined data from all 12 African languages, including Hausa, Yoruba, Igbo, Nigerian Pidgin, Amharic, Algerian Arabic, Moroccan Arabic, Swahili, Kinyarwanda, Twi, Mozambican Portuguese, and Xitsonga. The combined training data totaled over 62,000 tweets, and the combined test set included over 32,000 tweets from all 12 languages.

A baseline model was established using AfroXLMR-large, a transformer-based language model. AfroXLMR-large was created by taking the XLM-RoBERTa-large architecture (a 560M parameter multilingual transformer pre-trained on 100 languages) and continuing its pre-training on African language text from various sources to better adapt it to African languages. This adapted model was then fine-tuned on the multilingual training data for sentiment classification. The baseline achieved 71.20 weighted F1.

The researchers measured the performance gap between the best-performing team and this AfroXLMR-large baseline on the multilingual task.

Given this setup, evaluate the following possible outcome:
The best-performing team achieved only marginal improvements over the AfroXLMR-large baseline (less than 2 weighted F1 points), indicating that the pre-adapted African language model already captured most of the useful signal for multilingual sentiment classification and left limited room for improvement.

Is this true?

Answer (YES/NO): NO